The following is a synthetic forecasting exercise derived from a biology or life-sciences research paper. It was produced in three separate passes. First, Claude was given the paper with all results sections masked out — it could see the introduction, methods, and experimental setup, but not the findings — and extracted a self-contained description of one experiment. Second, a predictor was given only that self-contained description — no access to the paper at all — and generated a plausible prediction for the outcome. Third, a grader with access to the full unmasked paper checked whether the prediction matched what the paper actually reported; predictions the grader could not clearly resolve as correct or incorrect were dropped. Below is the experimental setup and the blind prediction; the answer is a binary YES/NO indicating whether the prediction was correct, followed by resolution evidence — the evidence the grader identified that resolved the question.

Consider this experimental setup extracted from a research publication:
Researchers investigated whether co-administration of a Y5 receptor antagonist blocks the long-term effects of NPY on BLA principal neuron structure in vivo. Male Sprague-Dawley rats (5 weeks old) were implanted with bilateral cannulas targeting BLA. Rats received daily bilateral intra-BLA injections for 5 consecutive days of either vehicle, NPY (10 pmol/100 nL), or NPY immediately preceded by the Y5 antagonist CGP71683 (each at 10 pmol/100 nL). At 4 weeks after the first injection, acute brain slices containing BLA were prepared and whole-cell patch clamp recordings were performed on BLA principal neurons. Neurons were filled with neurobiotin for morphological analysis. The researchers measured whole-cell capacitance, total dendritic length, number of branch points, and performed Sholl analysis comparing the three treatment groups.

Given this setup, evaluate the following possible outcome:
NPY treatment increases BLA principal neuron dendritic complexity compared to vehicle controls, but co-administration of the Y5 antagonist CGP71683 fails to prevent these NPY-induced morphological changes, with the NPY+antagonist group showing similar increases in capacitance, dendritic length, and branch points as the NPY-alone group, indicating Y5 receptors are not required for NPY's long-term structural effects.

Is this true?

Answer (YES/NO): NO